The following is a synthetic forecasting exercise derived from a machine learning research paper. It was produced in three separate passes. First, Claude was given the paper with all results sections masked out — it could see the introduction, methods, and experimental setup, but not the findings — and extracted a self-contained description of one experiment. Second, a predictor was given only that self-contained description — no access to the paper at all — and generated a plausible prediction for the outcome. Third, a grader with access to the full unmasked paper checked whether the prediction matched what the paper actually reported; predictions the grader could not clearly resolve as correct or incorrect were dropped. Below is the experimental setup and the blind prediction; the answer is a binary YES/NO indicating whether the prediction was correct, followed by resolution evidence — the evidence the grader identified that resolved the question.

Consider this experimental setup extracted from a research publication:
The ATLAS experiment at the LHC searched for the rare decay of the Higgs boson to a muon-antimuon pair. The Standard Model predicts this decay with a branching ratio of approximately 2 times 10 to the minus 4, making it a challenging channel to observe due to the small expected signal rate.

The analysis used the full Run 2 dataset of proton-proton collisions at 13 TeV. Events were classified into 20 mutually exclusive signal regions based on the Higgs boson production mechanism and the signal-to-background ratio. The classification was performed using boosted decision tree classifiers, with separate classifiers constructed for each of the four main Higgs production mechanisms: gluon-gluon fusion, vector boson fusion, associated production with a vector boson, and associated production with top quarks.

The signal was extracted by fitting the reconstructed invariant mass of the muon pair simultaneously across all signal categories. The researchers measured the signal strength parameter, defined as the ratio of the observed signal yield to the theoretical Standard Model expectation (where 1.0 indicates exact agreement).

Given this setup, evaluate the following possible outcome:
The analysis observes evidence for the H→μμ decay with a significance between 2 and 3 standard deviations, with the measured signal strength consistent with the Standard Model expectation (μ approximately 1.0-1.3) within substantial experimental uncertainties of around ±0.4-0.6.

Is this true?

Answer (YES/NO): NO